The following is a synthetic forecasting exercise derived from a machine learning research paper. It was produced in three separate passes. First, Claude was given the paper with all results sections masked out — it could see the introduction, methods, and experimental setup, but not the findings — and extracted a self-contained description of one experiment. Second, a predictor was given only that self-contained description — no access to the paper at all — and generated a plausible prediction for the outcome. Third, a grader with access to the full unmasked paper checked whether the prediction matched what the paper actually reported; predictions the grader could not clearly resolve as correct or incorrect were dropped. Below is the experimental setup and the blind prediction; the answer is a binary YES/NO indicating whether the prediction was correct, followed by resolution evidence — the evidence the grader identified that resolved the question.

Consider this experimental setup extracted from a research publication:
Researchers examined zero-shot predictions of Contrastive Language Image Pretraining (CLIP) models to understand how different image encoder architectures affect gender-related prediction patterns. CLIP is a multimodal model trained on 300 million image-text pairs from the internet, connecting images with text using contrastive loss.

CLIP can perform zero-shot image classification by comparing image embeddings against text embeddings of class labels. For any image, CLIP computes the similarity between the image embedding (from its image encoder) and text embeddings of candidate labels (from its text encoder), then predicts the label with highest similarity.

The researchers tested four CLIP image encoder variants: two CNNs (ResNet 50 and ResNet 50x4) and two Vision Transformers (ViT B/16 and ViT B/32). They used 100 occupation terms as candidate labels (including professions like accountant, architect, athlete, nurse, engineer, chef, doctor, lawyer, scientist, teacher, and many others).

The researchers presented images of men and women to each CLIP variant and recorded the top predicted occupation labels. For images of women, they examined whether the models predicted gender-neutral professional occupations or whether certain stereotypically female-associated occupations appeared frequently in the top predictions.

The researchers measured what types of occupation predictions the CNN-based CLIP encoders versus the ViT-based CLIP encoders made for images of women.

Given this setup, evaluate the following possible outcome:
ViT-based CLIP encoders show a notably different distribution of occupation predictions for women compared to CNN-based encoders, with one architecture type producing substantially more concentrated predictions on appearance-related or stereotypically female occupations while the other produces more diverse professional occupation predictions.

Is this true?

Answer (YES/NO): NO